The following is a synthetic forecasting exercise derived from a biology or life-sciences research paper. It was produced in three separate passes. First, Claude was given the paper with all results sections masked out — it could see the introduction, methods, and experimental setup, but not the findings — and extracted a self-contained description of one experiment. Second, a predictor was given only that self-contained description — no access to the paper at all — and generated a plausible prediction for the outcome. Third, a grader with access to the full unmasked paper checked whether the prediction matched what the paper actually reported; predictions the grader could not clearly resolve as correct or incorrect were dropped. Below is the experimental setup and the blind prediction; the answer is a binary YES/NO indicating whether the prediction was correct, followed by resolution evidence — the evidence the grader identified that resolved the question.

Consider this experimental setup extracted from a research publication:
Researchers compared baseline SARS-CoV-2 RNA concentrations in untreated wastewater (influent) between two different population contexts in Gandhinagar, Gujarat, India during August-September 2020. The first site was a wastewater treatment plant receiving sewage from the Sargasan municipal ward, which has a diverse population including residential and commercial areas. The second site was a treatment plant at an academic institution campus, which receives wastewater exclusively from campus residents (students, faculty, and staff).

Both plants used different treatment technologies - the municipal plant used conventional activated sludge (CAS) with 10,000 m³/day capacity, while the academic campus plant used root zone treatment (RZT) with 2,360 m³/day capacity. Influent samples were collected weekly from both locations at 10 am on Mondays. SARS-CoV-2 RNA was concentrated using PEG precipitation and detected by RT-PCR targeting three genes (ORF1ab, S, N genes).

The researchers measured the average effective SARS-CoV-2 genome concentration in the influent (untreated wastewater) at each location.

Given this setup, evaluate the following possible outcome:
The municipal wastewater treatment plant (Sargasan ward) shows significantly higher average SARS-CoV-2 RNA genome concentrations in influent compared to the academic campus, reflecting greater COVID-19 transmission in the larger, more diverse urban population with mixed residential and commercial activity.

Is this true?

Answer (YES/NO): YES